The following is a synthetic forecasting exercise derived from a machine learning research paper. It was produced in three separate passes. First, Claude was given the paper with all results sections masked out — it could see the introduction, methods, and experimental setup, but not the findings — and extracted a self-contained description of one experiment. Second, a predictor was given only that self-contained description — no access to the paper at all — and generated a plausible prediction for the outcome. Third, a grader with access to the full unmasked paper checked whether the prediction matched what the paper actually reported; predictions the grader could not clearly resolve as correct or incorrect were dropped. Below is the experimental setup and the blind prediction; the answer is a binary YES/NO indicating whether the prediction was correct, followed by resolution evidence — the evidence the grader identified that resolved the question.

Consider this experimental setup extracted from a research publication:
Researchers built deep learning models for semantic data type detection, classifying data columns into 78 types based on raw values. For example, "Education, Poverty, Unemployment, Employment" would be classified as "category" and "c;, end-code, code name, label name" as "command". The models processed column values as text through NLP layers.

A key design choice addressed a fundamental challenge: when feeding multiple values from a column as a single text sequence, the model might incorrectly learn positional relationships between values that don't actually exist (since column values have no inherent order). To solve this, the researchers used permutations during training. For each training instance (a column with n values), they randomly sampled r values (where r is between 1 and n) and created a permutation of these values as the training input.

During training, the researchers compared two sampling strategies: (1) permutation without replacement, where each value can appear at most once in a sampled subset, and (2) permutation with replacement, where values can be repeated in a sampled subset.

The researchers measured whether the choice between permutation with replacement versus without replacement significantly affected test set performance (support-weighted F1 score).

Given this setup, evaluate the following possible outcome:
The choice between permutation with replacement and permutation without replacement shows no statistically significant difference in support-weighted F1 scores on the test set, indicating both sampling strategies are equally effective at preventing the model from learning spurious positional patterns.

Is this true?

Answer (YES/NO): YES